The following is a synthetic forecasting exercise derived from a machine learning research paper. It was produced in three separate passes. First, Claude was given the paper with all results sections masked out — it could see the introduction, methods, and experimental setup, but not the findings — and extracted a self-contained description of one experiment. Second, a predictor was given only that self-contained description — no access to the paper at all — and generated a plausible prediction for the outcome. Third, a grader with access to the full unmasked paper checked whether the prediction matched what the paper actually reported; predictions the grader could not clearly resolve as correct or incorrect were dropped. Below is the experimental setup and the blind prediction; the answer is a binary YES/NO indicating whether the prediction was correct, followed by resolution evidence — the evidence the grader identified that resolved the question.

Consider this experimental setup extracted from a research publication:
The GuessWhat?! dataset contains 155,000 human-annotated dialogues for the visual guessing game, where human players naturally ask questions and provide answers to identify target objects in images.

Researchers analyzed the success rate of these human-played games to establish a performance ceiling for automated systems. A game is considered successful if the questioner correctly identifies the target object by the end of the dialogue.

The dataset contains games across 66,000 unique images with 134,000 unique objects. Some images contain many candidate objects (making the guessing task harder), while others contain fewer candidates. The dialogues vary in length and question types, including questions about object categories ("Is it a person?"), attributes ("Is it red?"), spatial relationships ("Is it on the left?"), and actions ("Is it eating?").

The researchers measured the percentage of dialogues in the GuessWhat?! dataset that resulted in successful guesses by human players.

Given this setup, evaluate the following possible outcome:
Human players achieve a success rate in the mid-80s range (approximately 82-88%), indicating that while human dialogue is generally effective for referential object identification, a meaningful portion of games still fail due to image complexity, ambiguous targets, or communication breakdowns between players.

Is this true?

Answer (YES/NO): YES